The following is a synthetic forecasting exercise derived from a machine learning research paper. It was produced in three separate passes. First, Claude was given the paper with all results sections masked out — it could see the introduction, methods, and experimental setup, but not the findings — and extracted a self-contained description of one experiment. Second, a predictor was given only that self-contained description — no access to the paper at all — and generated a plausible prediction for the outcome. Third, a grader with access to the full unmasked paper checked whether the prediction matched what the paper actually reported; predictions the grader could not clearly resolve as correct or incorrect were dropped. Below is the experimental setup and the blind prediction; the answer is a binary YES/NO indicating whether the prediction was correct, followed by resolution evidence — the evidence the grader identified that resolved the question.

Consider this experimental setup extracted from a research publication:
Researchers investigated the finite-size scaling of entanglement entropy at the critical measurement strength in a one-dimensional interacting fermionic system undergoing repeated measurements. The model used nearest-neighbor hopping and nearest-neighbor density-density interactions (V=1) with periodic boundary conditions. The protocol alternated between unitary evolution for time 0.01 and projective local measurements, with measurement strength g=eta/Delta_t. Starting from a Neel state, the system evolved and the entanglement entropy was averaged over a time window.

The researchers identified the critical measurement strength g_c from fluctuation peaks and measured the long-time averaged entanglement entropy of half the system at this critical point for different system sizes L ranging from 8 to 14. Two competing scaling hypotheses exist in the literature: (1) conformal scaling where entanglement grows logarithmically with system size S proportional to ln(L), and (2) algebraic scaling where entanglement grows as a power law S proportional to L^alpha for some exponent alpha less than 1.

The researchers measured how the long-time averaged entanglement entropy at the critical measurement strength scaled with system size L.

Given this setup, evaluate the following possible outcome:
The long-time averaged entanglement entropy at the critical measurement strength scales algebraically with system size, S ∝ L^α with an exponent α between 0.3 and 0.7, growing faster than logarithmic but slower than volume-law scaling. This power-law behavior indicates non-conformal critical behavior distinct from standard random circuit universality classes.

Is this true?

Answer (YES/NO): NO